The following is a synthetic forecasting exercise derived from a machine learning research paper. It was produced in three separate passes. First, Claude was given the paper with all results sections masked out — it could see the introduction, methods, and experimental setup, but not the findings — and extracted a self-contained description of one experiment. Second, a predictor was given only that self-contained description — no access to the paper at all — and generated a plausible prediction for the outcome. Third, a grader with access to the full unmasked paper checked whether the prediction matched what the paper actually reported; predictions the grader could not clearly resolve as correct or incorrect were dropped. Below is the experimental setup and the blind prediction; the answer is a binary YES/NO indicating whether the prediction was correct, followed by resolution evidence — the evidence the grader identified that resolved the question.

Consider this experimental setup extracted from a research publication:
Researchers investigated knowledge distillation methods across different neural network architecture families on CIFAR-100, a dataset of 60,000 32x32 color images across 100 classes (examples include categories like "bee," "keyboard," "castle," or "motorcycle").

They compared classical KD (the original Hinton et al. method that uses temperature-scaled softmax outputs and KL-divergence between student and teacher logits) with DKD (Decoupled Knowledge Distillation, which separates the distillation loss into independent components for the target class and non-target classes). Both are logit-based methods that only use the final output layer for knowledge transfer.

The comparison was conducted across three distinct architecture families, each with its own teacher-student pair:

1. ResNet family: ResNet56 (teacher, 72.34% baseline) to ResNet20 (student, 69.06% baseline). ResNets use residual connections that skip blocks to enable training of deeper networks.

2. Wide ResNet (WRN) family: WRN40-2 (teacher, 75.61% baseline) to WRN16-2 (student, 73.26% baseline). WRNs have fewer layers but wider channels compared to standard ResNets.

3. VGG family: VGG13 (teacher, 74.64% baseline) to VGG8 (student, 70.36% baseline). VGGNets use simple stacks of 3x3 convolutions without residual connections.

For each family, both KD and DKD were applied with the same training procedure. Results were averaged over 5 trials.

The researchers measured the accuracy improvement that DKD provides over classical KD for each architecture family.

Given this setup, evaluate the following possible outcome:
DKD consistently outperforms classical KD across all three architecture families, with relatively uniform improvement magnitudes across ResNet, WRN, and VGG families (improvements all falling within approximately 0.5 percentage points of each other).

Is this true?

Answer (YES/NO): YES